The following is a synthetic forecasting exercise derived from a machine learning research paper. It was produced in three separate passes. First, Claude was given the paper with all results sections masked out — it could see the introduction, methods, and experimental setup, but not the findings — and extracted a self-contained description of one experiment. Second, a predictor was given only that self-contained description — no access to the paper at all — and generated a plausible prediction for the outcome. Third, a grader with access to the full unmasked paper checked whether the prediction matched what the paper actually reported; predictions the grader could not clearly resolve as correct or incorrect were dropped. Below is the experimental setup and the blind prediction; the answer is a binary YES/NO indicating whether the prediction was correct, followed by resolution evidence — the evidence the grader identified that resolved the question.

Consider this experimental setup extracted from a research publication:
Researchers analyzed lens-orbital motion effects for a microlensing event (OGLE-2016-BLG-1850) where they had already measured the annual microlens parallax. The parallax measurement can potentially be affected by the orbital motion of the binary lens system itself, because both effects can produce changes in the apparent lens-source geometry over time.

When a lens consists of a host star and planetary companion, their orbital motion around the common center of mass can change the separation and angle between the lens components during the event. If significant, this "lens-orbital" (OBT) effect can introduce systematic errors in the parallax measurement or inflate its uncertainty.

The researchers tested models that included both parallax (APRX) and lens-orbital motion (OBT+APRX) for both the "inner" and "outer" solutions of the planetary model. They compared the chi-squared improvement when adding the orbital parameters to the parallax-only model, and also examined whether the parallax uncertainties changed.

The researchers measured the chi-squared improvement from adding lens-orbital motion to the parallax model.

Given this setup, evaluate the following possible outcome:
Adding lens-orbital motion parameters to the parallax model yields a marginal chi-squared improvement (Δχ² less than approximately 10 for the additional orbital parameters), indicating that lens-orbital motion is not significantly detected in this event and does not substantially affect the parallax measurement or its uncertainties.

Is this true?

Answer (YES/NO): YES